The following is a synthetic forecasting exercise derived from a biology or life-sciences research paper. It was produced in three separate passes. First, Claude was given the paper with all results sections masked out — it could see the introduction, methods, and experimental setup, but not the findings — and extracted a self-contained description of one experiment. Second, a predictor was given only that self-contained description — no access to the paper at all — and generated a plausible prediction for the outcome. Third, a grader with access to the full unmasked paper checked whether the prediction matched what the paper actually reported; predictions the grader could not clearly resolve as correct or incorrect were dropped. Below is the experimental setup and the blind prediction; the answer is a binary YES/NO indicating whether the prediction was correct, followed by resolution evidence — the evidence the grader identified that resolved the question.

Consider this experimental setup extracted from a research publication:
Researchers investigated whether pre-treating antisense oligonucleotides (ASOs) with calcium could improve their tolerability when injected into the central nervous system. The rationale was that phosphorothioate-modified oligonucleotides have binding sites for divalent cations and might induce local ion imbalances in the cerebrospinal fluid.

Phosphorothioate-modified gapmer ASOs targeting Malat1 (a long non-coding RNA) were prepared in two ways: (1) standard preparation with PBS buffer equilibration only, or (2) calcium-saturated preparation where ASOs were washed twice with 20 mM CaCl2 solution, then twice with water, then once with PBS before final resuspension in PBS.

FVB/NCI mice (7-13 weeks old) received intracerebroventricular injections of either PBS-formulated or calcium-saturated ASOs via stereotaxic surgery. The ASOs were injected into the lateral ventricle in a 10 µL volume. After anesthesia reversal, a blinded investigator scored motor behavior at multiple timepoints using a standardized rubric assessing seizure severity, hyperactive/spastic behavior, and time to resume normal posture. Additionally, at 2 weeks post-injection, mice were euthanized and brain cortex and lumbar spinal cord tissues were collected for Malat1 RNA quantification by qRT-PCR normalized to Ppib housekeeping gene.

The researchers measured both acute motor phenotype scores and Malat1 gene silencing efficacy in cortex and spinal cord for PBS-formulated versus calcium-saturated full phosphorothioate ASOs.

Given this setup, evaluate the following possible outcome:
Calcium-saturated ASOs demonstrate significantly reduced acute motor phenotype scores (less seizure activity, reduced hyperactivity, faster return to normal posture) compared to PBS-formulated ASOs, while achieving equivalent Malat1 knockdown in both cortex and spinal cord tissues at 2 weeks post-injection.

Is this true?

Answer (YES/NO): YES